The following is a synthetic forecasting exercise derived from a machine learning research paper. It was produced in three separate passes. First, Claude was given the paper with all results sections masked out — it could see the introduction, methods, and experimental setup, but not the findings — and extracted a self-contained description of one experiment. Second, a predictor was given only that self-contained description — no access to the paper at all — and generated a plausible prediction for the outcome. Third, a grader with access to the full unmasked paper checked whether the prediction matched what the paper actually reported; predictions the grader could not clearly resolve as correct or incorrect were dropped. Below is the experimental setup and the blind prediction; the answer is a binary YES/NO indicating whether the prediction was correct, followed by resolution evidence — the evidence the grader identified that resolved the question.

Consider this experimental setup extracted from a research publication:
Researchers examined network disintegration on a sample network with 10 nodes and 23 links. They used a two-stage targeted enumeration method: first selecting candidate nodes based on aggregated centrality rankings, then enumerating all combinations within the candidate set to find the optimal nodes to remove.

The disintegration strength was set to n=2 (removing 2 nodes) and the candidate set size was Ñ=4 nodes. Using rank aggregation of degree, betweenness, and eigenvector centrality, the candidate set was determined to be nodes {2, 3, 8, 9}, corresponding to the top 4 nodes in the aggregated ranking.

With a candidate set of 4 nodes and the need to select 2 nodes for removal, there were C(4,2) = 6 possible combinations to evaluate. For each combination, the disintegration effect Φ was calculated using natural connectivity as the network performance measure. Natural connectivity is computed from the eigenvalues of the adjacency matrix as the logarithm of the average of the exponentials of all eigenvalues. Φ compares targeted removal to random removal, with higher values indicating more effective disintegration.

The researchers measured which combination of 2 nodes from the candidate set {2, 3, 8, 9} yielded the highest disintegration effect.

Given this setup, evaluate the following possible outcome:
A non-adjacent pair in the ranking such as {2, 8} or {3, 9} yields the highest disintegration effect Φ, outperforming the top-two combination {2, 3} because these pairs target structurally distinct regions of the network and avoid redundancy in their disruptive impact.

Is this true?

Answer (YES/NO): YES